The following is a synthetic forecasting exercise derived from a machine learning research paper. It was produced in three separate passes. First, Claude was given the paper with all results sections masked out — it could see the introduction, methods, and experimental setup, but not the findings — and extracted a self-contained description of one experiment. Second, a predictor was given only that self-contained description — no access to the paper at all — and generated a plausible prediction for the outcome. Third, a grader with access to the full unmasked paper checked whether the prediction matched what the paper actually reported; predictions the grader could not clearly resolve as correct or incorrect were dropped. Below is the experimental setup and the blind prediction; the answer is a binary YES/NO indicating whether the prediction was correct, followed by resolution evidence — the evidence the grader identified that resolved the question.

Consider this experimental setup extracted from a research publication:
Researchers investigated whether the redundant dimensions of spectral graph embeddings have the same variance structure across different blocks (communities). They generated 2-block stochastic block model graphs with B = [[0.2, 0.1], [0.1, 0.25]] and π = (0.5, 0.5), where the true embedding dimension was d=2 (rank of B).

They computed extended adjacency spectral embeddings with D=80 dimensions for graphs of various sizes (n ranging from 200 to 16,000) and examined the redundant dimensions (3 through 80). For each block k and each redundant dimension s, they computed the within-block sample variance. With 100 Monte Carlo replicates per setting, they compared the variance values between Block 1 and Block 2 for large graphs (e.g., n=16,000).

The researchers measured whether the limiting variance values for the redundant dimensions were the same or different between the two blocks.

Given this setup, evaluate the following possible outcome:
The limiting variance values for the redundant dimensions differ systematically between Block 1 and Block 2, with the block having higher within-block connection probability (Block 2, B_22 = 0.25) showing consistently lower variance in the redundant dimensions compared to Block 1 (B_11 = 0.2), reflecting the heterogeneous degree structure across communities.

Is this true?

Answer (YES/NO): YES